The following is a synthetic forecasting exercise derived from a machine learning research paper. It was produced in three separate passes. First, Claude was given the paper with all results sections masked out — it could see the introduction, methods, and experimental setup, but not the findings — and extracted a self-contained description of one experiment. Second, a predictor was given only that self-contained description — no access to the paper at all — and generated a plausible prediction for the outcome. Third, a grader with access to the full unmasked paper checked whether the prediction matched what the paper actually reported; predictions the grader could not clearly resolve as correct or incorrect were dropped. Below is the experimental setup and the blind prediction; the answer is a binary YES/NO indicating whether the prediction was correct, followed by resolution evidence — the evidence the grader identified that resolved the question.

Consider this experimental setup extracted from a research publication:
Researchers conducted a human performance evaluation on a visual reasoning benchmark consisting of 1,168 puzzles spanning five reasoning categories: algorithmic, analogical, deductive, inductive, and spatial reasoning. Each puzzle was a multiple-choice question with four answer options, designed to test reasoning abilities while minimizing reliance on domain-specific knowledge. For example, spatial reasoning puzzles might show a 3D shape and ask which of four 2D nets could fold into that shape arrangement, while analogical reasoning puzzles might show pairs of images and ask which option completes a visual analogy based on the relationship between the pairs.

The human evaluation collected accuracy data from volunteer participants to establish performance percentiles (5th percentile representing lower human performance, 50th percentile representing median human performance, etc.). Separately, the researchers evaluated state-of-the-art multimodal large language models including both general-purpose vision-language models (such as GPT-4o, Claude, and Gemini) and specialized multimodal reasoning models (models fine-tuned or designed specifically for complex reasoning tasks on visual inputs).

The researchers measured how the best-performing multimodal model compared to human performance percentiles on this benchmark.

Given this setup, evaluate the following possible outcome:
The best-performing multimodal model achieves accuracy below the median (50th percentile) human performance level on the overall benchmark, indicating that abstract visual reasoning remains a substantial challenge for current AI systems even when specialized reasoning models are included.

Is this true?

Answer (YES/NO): YES